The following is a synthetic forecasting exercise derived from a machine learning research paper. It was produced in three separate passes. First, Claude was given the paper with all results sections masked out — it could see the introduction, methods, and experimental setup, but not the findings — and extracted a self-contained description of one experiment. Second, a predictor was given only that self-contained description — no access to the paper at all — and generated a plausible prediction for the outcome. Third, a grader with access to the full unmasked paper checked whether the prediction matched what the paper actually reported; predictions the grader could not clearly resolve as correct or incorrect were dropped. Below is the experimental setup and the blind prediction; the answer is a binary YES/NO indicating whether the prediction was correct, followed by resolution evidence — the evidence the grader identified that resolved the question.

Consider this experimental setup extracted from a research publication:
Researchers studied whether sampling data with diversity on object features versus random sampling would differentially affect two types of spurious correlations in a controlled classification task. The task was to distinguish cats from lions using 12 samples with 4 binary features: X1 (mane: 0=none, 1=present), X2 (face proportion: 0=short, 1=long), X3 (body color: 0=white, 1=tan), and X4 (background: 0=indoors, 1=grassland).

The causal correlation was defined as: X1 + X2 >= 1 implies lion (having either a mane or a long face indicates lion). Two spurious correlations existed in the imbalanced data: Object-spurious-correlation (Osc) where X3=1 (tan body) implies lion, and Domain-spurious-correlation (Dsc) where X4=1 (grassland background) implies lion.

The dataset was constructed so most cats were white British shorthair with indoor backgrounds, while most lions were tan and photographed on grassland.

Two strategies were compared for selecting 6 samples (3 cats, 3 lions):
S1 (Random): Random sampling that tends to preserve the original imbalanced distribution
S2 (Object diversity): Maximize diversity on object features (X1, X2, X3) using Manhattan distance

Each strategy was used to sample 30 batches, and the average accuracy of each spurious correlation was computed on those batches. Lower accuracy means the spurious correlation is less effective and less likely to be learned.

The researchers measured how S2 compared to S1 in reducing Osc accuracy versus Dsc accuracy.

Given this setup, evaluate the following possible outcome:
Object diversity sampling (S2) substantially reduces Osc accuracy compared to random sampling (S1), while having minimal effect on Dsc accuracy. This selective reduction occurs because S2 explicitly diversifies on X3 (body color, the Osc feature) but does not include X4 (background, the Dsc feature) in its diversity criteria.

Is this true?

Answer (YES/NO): YES